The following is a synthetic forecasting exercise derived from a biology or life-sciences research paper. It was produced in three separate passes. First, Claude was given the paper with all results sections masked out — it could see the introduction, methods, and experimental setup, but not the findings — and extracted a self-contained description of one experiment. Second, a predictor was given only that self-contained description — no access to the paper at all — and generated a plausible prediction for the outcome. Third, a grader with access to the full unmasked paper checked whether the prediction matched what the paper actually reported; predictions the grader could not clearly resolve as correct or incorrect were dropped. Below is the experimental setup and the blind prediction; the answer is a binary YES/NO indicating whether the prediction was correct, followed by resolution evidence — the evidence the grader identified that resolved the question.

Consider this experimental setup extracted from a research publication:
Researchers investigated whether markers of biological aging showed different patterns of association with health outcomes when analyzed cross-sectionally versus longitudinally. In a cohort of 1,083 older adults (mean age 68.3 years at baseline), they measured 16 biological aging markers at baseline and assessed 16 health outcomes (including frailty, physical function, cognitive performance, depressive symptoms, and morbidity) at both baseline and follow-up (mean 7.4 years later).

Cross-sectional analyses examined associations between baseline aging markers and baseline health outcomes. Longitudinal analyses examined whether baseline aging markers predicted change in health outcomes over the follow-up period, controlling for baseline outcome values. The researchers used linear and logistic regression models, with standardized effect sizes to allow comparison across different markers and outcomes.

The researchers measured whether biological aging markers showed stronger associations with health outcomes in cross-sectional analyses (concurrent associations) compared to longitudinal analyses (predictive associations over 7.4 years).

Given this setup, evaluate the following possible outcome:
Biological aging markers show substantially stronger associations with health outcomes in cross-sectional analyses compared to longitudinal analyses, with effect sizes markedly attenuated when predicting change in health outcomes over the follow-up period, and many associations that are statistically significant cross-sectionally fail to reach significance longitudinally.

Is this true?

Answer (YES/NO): NO